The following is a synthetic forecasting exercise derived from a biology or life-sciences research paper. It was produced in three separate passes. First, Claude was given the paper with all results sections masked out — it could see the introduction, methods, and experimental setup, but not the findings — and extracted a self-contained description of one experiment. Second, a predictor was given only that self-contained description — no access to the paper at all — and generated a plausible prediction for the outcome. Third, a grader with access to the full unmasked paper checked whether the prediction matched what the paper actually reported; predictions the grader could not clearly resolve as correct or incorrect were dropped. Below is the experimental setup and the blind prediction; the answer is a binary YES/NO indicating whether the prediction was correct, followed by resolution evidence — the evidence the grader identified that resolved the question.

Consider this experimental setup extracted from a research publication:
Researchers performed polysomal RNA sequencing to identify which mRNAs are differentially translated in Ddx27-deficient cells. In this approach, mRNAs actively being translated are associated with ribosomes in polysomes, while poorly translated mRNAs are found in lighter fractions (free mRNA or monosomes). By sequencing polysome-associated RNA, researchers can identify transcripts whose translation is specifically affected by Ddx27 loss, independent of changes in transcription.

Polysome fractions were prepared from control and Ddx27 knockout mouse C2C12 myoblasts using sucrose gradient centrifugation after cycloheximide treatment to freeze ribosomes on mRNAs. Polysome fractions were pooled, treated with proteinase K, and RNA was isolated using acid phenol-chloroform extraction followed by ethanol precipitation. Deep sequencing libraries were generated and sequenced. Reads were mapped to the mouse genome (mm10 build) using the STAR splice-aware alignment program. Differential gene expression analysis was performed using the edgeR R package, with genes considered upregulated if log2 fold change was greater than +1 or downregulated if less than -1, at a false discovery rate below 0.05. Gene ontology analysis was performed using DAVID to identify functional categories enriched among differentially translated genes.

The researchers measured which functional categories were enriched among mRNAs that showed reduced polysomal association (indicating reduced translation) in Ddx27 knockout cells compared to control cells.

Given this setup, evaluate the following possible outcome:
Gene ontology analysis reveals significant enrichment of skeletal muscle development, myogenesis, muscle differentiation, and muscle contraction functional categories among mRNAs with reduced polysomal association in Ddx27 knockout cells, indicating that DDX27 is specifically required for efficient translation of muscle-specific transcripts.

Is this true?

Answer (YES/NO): NO